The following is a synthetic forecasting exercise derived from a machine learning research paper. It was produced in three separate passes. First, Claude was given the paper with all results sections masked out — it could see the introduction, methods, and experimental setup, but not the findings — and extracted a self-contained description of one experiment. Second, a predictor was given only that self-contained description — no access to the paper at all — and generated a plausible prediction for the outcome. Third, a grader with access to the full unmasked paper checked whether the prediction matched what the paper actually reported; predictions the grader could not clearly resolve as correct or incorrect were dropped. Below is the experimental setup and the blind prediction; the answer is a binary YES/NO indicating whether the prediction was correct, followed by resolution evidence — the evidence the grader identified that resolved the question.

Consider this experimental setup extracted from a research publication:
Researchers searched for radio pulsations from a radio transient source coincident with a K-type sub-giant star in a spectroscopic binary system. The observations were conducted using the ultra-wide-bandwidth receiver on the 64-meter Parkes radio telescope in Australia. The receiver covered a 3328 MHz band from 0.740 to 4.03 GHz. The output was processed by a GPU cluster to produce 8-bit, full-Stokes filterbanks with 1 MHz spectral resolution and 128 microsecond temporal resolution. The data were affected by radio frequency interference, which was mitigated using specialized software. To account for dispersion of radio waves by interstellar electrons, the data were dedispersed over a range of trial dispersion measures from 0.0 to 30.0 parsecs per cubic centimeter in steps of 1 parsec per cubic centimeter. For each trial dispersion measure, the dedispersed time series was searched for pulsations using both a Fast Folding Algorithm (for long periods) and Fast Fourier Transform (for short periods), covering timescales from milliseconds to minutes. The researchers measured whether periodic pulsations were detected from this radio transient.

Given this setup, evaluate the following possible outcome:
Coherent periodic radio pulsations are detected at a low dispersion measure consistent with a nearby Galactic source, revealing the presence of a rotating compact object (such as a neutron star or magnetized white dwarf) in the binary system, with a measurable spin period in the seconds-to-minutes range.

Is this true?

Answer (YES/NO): NO